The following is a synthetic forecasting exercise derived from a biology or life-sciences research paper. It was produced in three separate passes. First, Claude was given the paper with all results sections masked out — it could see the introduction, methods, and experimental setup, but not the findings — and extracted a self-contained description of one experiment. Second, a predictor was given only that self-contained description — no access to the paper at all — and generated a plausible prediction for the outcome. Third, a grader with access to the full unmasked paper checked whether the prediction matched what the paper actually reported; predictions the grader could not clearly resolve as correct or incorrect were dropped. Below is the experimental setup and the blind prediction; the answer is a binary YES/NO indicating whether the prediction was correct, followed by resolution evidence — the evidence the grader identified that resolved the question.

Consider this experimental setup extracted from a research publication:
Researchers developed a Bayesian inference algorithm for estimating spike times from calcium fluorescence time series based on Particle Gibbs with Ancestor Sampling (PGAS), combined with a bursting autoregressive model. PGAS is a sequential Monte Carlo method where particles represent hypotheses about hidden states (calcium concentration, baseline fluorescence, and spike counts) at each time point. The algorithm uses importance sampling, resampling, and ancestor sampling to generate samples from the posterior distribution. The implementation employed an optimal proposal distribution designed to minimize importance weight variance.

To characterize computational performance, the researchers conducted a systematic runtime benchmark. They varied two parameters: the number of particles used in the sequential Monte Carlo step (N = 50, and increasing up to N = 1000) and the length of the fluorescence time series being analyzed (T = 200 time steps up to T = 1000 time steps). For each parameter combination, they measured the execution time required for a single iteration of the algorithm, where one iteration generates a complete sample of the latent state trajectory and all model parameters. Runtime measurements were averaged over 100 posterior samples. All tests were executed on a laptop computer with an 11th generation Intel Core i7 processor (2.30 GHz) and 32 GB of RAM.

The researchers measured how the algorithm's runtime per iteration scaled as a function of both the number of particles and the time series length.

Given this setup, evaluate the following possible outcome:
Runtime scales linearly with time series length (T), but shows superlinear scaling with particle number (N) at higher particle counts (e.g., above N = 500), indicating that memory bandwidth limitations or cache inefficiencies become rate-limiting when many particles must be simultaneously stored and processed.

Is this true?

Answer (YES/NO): NO